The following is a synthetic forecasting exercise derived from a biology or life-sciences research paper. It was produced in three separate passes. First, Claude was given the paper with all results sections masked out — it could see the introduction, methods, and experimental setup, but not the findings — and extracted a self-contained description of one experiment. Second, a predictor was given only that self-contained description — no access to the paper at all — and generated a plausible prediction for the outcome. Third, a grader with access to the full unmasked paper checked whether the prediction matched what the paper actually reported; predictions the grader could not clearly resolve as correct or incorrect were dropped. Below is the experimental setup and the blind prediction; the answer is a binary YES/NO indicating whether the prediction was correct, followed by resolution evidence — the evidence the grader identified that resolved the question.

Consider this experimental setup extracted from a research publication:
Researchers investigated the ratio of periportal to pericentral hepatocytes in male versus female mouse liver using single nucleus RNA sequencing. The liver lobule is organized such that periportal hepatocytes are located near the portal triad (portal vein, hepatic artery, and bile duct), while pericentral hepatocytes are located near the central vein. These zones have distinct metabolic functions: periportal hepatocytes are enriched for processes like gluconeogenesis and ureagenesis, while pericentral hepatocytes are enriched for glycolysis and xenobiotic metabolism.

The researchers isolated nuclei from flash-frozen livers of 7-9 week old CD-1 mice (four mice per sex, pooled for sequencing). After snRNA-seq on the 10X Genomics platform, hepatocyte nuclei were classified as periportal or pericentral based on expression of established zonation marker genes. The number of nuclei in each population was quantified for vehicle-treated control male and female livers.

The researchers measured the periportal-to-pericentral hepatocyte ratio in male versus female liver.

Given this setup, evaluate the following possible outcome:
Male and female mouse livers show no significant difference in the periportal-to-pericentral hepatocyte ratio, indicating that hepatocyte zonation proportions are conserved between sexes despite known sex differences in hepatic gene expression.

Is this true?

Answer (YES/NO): NO